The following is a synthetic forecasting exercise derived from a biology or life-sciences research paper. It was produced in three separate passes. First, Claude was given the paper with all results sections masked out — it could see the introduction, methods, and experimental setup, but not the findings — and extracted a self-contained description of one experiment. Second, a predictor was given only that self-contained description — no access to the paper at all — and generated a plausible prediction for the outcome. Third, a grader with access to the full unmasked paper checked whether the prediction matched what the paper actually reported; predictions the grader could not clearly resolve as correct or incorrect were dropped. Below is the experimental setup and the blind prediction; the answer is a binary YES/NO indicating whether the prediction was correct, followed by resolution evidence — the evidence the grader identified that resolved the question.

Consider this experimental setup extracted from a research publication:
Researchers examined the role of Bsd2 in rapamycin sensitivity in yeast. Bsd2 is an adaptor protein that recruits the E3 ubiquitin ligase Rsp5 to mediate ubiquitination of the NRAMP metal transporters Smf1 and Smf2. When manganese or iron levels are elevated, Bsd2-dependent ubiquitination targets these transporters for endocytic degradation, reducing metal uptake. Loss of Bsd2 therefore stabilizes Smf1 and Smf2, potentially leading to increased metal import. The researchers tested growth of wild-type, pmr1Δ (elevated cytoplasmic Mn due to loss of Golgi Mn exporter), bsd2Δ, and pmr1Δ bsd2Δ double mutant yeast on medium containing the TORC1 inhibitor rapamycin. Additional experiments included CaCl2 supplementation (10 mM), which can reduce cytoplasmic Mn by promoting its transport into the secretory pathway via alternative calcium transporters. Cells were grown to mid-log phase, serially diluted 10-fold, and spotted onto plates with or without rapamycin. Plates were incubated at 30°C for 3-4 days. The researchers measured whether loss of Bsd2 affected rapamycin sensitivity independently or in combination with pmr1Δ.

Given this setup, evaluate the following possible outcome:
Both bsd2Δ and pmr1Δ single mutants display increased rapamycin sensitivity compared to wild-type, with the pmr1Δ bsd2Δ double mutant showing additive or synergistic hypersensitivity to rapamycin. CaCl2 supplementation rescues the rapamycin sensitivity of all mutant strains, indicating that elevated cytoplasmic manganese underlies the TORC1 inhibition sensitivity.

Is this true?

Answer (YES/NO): NO